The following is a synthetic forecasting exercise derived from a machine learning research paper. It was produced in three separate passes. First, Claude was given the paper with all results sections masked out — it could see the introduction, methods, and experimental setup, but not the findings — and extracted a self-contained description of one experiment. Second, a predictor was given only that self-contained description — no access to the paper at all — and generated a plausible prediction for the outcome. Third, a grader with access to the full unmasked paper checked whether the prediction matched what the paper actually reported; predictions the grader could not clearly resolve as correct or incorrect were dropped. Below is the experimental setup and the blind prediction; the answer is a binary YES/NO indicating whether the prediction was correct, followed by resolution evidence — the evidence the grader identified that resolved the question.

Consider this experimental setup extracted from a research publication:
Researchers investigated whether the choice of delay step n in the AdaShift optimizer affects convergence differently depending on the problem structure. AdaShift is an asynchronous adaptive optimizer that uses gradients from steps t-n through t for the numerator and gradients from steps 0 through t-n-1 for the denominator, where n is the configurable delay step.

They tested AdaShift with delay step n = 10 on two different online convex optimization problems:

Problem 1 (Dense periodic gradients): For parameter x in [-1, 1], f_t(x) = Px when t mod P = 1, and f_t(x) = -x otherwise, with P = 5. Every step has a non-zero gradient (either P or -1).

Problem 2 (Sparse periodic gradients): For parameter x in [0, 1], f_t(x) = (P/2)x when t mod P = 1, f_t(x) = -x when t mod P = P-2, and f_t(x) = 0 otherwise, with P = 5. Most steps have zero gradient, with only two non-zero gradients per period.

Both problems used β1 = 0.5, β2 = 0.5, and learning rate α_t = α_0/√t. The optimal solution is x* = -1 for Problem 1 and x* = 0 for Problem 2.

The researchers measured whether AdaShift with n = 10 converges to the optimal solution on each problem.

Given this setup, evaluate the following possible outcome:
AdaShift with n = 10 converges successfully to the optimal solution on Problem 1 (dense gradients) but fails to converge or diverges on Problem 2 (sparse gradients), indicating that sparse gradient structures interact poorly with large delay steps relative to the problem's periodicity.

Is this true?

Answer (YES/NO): NO